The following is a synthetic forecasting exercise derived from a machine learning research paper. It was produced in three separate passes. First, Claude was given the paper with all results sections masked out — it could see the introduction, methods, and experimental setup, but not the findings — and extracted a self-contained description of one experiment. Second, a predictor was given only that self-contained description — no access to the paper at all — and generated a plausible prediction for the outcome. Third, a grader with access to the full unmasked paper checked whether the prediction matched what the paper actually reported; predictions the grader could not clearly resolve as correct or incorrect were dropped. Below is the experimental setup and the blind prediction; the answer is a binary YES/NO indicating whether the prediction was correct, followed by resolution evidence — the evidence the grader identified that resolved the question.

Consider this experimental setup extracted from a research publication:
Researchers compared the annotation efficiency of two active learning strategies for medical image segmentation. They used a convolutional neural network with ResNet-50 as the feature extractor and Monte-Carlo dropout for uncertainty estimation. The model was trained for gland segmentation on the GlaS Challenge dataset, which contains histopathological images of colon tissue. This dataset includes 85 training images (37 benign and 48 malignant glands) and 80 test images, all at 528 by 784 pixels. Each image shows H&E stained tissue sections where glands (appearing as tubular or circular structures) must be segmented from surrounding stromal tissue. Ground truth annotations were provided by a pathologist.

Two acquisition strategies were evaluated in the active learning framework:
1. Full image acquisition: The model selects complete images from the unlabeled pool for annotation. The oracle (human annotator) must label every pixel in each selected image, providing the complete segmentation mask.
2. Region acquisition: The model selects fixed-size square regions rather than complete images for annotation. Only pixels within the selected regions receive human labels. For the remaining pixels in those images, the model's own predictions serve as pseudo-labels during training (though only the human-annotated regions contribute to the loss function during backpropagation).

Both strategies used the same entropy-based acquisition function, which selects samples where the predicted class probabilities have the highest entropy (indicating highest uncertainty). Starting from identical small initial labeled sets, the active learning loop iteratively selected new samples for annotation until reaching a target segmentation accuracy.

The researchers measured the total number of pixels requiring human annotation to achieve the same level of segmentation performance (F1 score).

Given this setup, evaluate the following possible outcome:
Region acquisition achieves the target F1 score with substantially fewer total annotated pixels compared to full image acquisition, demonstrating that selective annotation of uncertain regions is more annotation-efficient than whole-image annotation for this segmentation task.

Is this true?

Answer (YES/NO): YES